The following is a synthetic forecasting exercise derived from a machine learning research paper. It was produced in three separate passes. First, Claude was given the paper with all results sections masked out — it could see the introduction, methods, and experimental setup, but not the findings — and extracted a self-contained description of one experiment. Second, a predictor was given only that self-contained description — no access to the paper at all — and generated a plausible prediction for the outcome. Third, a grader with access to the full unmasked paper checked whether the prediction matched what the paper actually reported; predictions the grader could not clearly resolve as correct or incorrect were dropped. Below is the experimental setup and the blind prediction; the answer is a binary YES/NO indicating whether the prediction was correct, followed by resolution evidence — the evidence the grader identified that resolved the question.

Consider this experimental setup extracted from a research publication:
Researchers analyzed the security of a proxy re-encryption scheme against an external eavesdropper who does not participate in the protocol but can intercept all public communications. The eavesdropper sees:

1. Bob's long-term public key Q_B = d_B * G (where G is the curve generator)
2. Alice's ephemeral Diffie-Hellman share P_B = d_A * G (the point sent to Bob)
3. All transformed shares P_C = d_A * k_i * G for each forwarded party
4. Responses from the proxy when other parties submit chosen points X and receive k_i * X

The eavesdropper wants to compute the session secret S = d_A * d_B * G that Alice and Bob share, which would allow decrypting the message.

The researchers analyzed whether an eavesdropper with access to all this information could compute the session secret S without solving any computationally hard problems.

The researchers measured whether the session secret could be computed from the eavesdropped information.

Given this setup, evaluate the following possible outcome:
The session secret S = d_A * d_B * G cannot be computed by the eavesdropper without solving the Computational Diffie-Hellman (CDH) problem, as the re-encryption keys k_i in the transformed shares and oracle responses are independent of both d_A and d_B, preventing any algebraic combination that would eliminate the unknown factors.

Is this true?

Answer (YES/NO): YES